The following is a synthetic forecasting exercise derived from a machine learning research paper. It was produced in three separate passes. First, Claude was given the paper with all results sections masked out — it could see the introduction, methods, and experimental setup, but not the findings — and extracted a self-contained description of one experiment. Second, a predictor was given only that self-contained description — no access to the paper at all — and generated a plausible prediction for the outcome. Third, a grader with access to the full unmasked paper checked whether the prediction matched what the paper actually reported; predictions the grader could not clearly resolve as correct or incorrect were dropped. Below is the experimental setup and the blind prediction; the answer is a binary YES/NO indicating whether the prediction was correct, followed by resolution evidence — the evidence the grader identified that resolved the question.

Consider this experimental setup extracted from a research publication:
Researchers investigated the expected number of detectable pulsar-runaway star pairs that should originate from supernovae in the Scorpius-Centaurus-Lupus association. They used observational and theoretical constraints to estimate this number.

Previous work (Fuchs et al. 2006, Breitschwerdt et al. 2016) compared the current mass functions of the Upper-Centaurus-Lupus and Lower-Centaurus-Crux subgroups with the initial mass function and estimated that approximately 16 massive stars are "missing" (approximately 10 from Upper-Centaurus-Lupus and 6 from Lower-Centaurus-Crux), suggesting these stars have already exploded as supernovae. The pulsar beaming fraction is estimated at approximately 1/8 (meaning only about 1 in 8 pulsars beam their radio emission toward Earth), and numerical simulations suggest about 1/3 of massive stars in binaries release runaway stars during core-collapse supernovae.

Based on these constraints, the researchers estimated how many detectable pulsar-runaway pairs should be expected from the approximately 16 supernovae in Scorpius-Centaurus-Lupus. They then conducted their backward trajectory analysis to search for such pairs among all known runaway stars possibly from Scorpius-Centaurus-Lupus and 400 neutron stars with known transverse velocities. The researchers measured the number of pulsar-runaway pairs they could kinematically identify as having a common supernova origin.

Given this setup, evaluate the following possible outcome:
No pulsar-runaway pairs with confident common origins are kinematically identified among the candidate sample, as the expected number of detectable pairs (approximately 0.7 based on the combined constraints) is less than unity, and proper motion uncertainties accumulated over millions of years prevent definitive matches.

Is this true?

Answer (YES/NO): NO